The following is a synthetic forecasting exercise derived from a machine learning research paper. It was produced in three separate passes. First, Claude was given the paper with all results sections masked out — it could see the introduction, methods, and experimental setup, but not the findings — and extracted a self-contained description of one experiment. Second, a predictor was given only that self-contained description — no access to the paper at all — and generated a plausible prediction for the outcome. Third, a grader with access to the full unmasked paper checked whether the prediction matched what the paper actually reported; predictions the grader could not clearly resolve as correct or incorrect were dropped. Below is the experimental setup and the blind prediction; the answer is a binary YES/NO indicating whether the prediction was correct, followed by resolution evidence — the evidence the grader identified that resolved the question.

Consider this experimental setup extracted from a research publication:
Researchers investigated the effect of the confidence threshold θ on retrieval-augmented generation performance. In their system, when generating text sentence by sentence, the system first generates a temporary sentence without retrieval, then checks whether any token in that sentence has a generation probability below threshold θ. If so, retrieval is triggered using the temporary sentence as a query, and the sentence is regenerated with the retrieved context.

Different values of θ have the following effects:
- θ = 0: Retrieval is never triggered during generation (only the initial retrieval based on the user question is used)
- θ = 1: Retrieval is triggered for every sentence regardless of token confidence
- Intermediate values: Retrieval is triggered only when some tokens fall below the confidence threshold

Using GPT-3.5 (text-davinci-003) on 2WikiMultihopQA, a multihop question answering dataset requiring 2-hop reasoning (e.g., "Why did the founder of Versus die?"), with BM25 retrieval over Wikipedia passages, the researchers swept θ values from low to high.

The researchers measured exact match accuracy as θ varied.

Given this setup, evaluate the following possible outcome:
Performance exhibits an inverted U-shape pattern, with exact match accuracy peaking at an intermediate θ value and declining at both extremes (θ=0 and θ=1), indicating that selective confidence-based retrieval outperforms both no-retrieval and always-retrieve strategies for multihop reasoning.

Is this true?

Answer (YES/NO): NO